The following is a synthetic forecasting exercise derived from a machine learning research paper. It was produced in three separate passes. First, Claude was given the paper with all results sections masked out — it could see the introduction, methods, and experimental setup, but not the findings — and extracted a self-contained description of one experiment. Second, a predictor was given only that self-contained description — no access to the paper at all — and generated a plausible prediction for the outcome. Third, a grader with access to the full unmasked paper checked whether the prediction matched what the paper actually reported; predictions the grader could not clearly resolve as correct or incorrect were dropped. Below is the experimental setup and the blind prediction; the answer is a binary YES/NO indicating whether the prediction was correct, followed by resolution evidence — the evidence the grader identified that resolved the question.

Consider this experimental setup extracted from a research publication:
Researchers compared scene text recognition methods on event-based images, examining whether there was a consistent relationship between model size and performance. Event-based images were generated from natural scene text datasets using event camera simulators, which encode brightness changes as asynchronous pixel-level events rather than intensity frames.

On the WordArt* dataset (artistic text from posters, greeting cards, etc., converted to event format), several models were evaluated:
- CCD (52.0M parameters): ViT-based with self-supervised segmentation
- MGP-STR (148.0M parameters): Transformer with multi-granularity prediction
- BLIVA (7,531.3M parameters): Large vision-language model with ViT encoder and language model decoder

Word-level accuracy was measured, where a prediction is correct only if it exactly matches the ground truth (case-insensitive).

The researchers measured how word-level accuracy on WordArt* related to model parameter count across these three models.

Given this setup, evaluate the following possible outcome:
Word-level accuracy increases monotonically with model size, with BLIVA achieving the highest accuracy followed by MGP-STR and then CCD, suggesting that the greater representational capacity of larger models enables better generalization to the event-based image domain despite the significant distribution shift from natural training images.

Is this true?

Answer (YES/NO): NO